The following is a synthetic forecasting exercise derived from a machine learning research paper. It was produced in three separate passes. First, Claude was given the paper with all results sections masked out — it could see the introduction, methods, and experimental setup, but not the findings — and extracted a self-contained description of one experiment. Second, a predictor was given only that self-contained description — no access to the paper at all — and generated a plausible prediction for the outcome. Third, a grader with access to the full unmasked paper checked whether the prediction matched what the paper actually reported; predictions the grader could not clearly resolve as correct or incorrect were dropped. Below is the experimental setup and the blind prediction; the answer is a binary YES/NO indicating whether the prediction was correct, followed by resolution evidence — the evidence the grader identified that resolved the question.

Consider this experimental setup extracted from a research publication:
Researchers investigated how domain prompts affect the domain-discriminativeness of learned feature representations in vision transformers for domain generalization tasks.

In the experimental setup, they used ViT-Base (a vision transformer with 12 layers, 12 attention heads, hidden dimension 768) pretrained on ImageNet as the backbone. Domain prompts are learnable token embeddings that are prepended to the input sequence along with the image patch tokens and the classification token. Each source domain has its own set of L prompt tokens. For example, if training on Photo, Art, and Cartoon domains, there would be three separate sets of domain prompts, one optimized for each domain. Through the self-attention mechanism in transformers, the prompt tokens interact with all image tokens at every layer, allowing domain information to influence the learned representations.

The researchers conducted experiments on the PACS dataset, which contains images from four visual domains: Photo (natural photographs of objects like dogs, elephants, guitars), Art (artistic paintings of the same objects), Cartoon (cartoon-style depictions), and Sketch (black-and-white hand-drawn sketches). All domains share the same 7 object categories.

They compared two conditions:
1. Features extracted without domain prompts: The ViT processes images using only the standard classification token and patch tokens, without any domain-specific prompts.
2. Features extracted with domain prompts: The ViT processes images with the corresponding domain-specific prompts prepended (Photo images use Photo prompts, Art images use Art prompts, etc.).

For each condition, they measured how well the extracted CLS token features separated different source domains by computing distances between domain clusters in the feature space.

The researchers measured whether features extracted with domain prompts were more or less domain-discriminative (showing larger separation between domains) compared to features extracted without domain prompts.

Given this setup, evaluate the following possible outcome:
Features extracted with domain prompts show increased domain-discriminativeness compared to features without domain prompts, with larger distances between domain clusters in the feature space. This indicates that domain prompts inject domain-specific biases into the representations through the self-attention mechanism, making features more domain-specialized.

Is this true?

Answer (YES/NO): NO